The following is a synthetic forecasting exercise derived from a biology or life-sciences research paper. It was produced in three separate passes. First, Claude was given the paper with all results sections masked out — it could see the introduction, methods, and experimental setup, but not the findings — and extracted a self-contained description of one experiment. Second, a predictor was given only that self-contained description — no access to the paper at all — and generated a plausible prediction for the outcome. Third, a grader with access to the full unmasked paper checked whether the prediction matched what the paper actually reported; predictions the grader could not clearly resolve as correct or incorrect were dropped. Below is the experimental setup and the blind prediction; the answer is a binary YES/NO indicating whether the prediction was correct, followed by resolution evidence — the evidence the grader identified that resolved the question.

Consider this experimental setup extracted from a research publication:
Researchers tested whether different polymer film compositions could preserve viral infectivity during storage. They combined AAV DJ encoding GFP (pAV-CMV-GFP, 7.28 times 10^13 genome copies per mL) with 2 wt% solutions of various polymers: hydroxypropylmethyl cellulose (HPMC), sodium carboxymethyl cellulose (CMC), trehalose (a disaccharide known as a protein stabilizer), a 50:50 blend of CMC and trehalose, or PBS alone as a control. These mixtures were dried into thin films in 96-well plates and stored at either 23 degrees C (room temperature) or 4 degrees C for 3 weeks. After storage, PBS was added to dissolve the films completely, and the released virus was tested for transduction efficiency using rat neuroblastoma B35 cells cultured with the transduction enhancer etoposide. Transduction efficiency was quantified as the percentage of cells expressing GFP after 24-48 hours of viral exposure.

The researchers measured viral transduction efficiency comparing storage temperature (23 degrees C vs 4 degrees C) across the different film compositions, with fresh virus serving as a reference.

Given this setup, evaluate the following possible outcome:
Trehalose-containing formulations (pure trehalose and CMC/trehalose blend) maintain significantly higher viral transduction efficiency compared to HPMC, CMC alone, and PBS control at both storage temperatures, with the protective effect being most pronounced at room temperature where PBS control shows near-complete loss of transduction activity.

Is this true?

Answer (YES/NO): NO